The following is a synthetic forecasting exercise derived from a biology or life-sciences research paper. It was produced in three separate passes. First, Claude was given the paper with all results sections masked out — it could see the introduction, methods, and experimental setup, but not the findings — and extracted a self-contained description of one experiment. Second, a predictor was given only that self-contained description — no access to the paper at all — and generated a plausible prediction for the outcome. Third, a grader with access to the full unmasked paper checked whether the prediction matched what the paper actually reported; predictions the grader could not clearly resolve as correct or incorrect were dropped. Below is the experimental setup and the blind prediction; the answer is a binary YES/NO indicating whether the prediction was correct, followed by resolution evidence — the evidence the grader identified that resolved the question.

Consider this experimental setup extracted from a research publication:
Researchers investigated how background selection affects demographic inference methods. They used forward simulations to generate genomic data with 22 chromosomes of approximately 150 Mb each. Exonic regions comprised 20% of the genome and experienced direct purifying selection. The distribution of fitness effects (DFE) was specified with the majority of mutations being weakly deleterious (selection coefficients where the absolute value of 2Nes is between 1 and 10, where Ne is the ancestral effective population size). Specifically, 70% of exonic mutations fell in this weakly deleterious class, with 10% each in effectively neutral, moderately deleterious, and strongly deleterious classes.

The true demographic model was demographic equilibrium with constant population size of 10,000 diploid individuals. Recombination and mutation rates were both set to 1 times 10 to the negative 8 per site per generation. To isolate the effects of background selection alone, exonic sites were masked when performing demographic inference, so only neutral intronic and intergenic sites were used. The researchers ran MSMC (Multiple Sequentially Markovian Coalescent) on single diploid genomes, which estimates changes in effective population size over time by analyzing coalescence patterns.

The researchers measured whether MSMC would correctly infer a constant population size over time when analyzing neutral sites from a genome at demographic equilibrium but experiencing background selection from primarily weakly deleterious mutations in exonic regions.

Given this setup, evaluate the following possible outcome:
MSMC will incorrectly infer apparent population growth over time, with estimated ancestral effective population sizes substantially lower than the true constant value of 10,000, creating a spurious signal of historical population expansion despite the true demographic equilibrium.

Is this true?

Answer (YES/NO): YES